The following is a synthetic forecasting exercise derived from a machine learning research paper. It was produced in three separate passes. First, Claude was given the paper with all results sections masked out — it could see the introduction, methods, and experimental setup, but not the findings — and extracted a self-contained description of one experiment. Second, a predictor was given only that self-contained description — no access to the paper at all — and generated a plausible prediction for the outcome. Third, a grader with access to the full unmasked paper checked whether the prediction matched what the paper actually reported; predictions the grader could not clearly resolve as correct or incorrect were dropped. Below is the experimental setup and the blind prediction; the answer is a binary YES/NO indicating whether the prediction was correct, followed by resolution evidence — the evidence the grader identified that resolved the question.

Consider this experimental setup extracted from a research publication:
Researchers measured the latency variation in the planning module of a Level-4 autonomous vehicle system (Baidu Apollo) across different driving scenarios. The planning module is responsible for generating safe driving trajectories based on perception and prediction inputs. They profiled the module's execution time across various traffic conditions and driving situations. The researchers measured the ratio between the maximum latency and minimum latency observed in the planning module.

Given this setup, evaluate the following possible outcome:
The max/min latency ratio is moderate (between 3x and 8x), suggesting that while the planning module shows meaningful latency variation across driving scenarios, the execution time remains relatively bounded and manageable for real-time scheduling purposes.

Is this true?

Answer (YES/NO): NO